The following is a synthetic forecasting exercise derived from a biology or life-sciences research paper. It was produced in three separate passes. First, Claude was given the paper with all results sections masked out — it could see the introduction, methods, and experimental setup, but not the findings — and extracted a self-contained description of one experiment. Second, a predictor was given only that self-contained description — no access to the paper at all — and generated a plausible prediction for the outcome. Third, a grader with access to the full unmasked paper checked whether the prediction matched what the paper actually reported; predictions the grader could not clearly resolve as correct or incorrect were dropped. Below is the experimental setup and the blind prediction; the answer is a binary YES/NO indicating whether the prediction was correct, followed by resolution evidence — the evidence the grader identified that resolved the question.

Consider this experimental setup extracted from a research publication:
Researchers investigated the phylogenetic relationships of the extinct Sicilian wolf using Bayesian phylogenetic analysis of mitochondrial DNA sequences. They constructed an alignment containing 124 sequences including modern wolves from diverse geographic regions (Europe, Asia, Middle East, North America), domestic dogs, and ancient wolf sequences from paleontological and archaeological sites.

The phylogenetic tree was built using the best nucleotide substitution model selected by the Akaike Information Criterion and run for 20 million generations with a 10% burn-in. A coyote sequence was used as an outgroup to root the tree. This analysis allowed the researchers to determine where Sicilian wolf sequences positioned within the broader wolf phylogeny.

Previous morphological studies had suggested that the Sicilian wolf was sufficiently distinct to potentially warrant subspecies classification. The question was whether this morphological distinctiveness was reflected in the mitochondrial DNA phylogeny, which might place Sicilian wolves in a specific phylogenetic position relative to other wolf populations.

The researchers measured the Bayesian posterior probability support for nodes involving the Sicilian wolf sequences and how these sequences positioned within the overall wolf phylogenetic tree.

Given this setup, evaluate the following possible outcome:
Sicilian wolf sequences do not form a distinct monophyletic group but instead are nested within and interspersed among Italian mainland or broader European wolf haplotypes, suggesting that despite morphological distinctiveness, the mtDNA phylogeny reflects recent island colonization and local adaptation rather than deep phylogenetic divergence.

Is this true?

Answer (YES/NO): YES